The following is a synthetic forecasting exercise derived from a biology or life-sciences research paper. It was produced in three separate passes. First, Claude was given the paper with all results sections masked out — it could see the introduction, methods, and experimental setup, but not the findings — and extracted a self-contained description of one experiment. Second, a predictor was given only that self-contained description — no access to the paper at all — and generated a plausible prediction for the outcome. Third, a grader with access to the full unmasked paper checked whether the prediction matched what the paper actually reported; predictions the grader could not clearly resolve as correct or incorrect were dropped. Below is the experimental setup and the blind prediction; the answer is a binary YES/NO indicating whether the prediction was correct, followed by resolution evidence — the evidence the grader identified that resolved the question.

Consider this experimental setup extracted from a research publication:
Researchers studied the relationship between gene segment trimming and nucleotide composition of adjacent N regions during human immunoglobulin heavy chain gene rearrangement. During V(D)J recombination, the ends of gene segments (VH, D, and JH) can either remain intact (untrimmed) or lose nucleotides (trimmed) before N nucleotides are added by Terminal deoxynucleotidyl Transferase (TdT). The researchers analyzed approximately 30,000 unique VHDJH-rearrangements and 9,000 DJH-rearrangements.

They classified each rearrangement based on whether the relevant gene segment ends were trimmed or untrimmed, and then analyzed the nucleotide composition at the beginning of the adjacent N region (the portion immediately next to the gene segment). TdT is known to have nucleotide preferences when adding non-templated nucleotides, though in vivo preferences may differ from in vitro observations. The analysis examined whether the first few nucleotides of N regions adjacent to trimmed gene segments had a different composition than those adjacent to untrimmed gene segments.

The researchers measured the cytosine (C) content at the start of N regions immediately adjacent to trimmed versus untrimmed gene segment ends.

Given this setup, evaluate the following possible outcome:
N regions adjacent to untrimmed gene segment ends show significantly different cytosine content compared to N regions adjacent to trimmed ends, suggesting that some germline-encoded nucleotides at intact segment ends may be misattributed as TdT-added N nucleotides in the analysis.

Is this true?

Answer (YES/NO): NO